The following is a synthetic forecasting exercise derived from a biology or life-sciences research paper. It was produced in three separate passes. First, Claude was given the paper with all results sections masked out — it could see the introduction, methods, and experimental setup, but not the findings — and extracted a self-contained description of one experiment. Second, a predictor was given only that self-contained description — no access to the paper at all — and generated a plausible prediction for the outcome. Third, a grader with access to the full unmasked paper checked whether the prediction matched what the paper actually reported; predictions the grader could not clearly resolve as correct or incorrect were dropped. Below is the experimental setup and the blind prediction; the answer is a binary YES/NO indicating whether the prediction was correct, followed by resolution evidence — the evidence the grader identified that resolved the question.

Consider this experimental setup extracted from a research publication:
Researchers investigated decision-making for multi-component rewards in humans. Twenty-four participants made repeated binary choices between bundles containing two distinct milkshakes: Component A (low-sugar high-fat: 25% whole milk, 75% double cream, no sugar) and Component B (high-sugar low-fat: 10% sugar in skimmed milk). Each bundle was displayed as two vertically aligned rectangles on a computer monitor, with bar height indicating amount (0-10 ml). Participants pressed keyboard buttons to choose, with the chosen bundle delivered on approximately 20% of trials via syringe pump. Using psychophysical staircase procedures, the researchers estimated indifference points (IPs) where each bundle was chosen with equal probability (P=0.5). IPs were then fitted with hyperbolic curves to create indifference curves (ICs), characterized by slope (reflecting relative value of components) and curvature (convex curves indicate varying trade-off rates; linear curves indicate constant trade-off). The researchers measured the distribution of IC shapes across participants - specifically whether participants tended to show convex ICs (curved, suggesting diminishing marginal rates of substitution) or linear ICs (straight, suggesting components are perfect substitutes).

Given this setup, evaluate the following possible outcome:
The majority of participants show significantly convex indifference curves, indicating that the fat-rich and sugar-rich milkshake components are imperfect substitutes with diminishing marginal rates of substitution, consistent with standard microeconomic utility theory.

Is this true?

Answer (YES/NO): YES